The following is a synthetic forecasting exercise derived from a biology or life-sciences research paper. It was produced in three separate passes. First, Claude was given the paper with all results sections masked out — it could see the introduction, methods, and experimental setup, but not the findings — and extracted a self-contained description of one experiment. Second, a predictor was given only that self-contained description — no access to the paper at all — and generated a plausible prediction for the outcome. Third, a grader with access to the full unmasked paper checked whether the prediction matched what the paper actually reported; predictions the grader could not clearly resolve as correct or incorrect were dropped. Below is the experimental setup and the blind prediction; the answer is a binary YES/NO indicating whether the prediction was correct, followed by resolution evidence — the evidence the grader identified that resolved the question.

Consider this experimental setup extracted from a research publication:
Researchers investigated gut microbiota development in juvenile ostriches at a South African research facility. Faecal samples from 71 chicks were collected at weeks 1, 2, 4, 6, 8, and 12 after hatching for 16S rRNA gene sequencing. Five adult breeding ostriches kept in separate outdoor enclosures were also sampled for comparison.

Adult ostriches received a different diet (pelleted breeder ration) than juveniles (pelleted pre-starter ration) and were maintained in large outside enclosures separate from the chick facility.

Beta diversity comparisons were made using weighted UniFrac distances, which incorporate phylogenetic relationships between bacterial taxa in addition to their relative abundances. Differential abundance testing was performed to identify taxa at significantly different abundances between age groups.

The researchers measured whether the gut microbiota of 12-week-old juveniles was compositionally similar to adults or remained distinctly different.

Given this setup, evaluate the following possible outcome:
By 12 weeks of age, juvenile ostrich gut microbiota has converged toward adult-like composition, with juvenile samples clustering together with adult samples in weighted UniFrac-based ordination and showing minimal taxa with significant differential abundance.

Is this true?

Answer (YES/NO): NO